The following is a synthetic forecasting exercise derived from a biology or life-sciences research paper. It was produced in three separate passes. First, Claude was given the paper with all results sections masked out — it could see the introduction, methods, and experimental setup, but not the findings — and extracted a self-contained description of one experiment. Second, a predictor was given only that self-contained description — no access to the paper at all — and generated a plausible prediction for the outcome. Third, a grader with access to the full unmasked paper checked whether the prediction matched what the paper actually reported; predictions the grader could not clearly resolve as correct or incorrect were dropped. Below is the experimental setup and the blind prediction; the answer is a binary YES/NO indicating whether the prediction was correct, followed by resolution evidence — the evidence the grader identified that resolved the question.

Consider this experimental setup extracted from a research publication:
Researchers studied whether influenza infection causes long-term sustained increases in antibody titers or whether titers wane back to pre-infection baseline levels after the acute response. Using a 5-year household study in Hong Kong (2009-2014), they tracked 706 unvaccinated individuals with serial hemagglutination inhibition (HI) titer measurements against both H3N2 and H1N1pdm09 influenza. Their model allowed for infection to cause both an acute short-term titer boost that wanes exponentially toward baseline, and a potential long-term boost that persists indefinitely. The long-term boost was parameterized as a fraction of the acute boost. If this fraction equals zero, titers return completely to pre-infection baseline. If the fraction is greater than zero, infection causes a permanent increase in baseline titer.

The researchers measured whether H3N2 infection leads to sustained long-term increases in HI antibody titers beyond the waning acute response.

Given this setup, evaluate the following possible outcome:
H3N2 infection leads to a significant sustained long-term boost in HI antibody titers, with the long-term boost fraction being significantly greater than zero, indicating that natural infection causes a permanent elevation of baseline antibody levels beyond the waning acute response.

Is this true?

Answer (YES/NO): NO